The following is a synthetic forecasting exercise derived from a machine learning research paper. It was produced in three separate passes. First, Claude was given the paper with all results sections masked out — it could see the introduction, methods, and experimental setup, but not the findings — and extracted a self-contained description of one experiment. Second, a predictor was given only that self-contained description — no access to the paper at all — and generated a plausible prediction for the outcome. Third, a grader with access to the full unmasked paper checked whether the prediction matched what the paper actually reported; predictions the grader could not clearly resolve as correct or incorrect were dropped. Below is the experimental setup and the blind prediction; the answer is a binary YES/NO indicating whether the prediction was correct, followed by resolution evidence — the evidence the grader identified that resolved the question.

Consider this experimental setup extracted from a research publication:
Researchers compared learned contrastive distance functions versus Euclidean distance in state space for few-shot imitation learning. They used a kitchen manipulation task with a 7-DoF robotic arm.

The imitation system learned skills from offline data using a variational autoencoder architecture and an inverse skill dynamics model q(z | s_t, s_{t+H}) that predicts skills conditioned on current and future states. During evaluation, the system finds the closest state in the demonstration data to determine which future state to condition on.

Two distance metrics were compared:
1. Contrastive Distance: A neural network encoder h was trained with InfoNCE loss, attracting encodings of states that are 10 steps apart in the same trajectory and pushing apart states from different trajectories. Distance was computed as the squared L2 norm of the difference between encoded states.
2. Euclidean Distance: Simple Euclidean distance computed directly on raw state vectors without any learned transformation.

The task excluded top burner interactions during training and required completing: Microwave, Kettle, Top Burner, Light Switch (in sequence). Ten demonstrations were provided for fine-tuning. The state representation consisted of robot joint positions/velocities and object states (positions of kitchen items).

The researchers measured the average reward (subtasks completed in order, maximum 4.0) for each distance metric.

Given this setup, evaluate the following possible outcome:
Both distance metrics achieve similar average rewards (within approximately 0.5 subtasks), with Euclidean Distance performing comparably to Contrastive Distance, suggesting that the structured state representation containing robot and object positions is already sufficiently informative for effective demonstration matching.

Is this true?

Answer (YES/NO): YES